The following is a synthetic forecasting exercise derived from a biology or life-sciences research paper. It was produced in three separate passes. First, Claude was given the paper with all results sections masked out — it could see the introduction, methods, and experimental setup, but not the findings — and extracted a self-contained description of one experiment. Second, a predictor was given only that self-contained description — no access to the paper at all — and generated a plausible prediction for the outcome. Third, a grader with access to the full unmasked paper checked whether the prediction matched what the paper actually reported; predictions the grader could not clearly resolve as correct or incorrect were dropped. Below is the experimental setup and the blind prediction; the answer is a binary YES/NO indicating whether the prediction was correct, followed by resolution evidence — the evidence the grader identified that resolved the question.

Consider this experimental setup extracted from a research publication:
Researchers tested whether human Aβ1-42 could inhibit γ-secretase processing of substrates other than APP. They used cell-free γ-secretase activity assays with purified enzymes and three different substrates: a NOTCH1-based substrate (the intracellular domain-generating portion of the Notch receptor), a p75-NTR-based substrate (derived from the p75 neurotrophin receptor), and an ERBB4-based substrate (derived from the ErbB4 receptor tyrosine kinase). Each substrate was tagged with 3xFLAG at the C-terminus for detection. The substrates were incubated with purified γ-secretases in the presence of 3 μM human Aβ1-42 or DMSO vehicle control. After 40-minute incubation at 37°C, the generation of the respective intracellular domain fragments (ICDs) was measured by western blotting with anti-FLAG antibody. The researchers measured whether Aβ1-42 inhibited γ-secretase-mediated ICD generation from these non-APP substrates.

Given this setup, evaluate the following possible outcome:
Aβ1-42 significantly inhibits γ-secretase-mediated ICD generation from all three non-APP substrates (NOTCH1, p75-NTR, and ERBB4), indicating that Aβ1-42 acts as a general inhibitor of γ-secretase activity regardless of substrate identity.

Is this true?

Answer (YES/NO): YES